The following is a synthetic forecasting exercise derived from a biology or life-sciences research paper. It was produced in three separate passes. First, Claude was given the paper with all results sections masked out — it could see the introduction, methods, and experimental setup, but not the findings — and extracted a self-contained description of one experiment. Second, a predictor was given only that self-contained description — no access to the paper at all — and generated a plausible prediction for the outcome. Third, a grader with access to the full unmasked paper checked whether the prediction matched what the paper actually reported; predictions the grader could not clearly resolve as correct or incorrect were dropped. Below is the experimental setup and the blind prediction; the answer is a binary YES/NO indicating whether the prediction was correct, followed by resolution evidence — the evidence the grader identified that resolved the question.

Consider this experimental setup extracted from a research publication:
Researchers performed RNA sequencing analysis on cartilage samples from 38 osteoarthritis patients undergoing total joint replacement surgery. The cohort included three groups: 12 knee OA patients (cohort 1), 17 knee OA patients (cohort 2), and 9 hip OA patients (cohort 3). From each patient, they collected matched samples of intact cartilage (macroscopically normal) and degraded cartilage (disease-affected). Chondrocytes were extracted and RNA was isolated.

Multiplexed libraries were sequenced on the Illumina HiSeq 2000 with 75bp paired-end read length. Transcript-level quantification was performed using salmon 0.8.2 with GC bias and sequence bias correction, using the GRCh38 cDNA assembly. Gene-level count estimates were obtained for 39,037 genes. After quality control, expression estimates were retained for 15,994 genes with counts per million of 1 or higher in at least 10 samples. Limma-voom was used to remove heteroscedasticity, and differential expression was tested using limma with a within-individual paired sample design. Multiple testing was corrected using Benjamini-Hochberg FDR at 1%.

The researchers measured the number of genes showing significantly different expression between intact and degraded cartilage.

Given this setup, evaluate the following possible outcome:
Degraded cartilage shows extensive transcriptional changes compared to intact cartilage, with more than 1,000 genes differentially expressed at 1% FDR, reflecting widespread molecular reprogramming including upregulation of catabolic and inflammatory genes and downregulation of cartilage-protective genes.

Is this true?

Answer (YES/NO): YES